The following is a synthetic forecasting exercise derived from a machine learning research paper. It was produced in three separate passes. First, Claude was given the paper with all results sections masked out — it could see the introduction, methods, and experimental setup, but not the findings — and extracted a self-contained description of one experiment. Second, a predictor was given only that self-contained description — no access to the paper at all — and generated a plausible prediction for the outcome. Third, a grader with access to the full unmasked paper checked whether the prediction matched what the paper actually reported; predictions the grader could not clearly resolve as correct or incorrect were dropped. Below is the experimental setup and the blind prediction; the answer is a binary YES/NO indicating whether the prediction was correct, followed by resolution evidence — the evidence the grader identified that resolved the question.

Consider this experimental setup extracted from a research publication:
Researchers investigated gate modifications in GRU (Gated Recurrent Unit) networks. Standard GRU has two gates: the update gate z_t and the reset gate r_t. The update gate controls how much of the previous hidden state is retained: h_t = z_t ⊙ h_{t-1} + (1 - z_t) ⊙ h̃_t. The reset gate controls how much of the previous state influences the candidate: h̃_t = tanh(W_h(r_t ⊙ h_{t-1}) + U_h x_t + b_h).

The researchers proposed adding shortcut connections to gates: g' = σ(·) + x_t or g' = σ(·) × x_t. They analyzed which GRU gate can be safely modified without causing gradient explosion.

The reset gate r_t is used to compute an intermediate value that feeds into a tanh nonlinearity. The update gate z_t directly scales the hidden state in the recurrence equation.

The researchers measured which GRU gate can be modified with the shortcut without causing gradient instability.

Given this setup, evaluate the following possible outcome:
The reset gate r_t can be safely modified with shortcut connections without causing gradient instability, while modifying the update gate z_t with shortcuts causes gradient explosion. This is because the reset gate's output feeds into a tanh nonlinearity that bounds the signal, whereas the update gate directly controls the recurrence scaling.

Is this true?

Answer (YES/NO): YES